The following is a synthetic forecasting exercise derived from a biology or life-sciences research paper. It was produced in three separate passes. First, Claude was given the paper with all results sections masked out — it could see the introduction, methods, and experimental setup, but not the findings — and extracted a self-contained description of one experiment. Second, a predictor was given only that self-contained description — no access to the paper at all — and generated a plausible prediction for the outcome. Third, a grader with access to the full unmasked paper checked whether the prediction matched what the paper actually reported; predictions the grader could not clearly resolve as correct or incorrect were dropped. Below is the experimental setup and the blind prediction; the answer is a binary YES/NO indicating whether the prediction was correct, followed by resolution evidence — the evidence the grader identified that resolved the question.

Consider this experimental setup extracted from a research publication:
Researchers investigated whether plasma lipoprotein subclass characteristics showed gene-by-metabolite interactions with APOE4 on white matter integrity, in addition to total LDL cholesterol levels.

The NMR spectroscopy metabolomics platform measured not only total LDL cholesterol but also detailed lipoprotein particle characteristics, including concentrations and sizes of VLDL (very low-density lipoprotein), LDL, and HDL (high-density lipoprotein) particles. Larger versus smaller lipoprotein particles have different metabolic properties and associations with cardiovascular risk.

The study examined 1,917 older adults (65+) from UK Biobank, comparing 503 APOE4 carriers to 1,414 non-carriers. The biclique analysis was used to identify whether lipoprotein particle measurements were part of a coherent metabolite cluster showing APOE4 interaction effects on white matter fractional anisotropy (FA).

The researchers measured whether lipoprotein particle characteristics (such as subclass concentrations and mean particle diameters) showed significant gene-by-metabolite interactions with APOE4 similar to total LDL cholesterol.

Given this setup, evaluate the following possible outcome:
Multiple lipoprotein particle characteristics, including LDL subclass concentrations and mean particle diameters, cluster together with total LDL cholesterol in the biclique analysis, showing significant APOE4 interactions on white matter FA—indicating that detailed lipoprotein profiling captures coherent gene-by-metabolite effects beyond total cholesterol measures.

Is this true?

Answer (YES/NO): YES